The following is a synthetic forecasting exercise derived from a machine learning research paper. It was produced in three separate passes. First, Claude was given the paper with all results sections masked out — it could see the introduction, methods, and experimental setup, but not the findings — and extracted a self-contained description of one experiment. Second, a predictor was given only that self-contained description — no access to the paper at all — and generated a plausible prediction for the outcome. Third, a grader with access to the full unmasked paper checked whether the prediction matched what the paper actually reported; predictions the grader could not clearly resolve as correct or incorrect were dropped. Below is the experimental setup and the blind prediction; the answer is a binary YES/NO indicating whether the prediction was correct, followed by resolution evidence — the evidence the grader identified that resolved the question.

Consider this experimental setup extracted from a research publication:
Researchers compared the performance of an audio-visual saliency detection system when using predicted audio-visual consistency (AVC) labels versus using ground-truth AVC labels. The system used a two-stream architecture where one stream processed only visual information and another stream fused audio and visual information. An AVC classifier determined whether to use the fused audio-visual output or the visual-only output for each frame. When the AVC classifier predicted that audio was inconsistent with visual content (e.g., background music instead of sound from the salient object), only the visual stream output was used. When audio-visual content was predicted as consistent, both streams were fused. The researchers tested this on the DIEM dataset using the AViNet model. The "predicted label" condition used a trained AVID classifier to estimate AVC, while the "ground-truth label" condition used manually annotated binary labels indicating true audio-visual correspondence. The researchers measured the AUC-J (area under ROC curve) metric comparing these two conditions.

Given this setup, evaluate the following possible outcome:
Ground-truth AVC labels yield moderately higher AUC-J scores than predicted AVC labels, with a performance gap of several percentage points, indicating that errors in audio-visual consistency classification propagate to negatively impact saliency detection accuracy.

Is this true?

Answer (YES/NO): NO